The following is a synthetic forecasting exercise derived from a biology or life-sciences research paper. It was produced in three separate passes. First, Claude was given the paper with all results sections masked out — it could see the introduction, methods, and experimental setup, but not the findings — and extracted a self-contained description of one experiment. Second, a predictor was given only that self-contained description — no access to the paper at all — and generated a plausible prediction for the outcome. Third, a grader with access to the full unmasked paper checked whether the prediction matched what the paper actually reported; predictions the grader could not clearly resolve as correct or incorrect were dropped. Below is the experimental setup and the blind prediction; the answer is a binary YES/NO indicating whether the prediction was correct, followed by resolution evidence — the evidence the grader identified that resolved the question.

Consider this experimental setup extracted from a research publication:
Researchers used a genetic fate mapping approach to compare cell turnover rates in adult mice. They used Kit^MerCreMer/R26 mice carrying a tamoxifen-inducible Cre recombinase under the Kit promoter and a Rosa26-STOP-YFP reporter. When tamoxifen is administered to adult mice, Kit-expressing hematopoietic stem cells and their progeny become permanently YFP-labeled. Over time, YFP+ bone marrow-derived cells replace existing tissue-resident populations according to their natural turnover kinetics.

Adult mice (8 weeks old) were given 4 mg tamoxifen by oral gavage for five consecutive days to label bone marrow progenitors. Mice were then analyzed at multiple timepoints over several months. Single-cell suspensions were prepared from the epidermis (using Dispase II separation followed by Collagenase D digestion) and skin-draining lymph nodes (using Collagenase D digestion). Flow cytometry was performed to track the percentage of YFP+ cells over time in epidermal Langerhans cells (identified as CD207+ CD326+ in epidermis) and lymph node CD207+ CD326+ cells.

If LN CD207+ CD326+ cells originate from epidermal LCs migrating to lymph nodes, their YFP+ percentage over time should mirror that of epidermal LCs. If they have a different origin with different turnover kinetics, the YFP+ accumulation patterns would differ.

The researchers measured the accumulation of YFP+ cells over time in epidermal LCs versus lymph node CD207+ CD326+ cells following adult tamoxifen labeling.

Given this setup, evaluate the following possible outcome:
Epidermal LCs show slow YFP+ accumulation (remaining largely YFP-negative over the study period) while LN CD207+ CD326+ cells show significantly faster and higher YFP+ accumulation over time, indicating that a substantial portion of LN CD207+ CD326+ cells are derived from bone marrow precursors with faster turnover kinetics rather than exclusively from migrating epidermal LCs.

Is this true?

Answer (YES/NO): YES